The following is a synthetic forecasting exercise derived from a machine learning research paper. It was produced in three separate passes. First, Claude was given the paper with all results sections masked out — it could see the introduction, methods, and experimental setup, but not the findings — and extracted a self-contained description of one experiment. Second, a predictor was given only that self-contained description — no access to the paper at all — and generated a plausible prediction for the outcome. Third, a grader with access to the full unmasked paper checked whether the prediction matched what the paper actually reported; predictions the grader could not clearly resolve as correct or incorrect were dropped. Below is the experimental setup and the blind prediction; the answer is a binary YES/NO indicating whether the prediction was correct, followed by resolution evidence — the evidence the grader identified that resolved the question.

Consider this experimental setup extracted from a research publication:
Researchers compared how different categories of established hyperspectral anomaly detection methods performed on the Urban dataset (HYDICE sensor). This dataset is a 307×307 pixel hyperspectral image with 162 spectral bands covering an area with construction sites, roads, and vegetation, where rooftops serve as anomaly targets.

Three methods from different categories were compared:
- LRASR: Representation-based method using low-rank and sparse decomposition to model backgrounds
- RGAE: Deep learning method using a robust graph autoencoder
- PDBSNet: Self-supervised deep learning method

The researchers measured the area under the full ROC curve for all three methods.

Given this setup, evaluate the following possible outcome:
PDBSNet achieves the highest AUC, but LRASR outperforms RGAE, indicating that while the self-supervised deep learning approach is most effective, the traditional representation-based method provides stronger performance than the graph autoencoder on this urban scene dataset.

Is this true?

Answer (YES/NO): NO